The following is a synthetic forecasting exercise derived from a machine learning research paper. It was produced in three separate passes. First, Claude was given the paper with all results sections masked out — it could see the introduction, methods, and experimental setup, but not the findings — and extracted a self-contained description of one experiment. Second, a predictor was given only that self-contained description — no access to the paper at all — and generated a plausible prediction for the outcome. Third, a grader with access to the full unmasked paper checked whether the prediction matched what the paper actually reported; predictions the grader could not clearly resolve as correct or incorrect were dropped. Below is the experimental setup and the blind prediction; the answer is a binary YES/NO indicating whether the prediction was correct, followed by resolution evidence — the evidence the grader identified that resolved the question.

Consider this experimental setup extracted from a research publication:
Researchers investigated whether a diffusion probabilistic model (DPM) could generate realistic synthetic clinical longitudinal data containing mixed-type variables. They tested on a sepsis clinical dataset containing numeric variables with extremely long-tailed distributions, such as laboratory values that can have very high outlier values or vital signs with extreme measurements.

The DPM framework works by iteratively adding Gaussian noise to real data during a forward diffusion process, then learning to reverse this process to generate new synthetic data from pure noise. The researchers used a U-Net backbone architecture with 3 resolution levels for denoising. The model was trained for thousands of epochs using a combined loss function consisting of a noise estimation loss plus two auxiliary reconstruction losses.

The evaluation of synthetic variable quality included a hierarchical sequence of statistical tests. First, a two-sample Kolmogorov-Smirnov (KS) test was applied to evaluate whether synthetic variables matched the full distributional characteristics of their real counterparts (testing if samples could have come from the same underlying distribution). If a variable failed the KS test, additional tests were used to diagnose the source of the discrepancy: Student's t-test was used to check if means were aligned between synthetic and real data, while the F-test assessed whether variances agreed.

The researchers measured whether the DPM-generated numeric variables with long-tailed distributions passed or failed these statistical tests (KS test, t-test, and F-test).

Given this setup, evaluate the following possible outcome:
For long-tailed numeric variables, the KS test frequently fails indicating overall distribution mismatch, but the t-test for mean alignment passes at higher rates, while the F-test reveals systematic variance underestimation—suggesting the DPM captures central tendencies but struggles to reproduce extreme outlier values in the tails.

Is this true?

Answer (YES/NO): NO